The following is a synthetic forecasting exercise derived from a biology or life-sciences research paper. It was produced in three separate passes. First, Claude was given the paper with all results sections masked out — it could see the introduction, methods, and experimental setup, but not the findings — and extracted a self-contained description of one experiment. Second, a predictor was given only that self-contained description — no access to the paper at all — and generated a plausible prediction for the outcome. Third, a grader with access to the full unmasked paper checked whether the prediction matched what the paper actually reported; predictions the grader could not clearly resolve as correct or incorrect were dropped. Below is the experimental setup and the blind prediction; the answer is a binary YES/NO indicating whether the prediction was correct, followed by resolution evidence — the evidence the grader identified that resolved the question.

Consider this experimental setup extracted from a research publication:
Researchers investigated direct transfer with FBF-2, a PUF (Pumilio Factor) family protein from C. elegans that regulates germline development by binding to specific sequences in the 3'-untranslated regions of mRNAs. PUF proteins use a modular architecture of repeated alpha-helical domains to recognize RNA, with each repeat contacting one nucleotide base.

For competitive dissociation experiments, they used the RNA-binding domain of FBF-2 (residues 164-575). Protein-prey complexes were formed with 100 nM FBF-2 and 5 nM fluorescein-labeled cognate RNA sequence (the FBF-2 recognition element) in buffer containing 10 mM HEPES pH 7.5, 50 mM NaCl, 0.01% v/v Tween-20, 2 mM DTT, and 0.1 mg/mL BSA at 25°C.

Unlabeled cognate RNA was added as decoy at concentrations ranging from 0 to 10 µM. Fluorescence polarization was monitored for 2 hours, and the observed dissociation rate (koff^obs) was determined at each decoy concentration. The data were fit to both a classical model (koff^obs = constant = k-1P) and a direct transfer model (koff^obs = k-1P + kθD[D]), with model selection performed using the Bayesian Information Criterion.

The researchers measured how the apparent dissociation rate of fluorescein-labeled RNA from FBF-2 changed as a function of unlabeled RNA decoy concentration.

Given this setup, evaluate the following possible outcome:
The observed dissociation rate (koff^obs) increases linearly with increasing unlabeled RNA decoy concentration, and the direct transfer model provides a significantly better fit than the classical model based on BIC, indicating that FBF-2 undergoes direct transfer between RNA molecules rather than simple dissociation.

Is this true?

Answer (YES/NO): YES